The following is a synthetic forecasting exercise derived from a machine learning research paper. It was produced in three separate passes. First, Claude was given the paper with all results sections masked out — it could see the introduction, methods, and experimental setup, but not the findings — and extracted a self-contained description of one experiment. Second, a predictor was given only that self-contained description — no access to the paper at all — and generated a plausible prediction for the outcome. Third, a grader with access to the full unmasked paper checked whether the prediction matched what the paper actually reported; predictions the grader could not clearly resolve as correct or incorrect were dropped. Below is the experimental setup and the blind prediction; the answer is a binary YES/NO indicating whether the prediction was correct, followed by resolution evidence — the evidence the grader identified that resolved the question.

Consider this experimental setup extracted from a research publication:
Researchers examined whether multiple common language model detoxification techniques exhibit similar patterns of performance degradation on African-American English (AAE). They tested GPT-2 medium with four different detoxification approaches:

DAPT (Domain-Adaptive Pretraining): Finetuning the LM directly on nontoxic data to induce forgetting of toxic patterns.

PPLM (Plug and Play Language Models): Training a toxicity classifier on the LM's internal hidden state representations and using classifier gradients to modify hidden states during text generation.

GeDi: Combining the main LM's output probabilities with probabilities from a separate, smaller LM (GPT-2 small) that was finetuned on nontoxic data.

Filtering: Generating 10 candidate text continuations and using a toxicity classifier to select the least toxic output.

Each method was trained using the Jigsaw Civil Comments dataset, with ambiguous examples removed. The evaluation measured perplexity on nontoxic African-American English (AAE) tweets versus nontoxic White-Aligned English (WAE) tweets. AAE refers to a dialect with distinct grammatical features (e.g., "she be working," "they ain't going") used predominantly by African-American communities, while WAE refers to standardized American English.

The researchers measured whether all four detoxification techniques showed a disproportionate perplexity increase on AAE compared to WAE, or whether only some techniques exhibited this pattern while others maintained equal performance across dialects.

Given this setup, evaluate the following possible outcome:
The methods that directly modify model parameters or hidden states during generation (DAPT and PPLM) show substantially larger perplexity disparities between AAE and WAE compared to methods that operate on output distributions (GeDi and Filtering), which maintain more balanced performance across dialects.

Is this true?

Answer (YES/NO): NO